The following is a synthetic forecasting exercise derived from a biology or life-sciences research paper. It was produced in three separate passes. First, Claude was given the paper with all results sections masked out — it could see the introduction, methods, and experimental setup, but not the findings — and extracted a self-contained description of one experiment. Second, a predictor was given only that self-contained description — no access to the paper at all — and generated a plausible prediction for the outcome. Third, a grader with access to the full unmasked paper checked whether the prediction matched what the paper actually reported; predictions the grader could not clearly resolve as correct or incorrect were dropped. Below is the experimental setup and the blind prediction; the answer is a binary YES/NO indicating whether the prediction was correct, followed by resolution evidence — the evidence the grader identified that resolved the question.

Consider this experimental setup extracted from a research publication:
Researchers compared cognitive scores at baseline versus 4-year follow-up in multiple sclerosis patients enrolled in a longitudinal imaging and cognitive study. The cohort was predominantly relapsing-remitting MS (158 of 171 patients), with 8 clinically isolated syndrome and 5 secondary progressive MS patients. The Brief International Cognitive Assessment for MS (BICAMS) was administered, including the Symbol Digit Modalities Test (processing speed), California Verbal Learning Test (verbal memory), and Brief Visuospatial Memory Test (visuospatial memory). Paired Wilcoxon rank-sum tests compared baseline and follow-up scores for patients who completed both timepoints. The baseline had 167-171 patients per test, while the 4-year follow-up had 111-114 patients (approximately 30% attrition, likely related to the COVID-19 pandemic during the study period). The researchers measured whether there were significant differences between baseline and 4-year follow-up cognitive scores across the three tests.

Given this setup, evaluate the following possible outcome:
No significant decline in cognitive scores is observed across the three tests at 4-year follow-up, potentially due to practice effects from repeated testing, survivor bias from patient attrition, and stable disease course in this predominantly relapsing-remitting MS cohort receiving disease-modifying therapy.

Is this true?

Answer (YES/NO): YES